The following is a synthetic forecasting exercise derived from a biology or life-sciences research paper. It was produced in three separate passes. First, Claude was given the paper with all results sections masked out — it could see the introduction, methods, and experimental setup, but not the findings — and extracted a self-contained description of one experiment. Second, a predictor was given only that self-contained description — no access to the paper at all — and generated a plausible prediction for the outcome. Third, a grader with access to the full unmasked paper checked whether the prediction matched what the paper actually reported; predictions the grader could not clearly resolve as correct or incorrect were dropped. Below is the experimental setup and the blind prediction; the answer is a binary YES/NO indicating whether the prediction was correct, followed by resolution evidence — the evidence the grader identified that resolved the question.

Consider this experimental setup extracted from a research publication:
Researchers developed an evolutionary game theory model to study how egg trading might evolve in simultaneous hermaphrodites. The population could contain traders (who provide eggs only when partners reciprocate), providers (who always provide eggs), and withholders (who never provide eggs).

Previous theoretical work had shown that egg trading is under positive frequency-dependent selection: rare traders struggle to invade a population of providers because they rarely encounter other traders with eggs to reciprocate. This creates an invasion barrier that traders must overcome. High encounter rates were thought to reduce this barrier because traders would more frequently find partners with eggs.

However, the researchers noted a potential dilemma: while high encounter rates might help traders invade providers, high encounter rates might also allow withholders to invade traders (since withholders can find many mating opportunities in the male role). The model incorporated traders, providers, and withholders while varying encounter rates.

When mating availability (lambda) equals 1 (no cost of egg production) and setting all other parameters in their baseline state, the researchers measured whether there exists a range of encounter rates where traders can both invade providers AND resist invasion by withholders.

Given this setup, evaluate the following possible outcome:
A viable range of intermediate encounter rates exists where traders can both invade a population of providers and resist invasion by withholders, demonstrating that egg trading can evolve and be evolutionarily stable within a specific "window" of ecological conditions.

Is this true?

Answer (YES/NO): NO